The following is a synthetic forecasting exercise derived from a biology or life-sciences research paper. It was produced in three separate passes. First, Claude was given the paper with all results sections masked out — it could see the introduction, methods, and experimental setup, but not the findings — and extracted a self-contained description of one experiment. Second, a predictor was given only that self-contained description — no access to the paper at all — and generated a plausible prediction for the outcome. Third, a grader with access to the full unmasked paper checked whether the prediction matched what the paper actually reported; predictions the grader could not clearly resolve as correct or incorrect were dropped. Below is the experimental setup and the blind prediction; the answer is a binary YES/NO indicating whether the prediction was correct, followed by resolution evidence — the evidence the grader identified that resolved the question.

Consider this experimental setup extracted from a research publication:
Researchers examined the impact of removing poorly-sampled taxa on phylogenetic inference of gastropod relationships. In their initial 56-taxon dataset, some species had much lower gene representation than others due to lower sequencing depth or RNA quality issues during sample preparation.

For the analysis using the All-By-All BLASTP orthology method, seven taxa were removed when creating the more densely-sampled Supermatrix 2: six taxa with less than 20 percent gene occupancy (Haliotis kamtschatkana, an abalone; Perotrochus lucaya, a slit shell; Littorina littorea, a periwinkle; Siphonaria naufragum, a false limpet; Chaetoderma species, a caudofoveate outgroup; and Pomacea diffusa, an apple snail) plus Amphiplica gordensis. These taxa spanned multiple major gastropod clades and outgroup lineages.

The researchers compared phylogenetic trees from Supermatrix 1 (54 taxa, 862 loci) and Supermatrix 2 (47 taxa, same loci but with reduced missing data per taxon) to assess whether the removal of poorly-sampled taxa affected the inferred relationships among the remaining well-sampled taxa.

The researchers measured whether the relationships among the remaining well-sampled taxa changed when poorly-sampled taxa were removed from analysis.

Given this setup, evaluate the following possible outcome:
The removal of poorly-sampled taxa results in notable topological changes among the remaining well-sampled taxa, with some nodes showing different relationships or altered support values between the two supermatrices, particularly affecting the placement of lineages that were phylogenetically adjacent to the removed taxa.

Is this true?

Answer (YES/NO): NO